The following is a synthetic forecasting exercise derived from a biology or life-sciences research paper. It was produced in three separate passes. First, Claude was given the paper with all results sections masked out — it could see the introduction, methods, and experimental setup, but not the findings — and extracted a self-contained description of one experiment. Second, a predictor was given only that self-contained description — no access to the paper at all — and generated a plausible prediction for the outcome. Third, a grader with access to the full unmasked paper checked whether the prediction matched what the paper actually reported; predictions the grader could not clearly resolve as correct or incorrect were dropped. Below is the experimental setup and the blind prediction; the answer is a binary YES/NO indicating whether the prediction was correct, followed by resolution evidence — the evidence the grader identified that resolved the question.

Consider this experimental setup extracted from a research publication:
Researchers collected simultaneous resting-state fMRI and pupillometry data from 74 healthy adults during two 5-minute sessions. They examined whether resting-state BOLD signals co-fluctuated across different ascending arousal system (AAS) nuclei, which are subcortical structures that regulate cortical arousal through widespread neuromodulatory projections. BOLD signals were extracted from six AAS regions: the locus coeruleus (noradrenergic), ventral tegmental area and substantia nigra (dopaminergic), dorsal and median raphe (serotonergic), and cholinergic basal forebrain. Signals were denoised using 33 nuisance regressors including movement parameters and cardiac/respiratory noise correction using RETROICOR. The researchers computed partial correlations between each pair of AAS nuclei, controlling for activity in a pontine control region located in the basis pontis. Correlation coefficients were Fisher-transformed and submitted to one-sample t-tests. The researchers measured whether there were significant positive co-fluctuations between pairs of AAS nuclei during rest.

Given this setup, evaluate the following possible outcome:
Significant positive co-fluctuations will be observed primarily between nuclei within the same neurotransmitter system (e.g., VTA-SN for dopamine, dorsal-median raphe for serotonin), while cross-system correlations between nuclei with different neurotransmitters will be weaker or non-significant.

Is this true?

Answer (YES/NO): NO